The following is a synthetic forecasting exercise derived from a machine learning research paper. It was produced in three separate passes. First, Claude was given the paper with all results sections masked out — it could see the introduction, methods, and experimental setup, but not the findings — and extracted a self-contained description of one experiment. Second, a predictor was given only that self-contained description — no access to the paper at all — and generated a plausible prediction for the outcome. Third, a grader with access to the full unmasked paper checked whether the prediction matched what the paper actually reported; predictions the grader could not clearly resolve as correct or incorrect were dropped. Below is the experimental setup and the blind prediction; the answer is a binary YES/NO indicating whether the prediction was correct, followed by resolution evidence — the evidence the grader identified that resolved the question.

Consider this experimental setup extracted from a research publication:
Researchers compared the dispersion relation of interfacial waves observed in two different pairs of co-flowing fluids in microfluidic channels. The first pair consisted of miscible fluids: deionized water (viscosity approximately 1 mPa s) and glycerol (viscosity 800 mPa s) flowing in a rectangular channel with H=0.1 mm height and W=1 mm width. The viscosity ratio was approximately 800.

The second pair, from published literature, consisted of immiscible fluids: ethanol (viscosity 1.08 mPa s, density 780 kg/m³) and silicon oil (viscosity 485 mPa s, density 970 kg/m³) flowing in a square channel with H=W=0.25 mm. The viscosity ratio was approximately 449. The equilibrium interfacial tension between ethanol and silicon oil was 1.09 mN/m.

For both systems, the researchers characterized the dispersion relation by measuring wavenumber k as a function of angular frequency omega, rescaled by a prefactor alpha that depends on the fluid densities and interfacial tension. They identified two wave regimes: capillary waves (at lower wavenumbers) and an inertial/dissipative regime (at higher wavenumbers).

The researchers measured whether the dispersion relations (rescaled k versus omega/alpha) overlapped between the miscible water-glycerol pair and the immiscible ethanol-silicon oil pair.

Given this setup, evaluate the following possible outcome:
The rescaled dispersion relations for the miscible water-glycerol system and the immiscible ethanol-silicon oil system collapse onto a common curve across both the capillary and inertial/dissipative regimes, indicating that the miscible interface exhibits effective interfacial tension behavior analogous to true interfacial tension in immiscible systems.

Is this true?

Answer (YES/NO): YES